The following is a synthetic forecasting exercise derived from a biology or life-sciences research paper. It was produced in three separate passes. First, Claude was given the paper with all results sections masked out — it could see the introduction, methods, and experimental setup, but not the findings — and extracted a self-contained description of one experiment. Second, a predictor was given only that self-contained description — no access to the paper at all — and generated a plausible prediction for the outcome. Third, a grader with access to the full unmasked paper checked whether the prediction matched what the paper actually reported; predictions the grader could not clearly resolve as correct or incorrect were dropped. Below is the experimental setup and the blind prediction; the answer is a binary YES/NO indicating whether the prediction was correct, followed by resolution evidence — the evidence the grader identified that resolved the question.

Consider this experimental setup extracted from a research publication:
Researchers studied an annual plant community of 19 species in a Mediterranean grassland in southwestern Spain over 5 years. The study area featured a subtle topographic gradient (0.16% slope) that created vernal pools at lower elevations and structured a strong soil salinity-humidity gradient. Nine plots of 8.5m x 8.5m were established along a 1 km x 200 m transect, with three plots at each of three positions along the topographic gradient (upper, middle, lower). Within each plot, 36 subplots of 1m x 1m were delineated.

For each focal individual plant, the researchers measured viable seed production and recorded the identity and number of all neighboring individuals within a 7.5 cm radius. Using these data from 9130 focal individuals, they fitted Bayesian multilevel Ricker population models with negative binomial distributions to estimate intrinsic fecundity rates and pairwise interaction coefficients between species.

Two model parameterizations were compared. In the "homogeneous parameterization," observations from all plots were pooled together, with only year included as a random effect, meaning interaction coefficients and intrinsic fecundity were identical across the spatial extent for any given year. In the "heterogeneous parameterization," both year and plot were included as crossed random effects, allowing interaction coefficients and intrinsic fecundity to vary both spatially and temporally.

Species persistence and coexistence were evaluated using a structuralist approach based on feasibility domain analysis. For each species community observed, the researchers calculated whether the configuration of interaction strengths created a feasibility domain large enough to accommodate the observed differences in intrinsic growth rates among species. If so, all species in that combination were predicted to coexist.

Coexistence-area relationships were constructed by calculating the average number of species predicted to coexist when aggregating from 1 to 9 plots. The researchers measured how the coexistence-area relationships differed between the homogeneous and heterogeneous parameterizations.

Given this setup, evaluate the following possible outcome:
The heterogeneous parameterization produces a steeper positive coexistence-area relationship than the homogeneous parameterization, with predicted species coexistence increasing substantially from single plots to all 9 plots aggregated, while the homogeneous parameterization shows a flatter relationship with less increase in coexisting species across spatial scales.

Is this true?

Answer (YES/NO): NO